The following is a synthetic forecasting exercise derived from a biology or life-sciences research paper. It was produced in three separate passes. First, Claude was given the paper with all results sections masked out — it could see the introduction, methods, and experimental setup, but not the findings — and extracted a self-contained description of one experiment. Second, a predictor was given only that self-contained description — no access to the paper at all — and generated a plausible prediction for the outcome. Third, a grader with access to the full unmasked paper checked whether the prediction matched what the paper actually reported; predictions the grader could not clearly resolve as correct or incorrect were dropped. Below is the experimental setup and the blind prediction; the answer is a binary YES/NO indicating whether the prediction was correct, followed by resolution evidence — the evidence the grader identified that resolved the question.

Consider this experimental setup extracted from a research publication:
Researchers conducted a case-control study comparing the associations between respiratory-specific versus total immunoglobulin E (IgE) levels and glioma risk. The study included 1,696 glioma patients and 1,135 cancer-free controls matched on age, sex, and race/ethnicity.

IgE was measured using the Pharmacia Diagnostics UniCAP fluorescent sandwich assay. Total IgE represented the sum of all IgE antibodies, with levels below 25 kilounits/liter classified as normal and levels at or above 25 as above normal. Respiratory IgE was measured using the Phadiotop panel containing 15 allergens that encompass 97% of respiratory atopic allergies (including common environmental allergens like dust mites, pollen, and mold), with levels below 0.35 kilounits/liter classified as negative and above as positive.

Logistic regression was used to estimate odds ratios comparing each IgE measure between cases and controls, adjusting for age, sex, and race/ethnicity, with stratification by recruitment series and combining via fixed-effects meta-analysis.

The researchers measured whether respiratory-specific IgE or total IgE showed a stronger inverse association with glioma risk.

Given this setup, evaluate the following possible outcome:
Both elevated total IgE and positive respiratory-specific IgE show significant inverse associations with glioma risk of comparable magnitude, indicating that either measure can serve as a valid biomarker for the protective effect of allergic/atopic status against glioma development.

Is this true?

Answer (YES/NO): NO